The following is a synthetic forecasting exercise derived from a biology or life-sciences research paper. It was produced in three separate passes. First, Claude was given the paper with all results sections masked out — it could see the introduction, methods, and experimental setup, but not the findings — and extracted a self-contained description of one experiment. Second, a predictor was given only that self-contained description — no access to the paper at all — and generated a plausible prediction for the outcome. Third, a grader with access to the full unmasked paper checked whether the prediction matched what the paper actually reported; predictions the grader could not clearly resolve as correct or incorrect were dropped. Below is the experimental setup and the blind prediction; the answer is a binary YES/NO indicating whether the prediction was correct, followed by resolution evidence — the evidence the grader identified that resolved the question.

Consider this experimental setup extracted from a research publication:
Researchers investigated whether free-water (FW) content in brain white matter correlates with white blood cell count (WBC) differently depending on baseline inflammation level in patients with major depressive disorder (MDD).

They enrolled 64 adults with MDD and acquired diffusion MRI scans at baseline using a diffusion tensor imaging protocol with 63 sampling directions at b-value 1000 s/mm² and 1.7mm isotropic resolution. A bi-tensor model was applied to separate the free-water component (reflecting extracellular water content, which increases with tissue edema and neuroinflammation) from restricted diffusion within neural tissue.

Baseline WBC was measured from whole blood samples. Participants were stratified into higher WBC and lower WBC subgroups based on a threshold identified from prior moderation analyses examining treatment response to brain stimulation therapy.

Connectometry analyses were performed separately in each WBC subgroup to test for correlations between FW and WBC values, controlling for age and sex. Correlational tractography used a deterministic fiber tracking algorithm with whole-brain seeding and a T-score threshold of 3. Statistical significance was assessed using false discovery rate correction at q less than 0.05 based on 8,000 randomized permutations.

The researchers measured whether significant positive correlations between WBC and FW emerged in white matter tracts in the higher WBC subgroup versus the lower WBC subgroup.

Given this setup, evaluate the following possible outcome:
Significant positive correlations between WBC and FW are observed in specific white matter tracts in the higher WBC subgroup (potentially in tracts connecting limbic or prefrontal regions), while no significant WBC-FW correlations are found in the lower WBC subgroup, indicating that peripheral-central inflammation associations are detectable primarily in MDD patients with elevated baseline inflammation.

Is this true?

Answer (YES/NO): NO